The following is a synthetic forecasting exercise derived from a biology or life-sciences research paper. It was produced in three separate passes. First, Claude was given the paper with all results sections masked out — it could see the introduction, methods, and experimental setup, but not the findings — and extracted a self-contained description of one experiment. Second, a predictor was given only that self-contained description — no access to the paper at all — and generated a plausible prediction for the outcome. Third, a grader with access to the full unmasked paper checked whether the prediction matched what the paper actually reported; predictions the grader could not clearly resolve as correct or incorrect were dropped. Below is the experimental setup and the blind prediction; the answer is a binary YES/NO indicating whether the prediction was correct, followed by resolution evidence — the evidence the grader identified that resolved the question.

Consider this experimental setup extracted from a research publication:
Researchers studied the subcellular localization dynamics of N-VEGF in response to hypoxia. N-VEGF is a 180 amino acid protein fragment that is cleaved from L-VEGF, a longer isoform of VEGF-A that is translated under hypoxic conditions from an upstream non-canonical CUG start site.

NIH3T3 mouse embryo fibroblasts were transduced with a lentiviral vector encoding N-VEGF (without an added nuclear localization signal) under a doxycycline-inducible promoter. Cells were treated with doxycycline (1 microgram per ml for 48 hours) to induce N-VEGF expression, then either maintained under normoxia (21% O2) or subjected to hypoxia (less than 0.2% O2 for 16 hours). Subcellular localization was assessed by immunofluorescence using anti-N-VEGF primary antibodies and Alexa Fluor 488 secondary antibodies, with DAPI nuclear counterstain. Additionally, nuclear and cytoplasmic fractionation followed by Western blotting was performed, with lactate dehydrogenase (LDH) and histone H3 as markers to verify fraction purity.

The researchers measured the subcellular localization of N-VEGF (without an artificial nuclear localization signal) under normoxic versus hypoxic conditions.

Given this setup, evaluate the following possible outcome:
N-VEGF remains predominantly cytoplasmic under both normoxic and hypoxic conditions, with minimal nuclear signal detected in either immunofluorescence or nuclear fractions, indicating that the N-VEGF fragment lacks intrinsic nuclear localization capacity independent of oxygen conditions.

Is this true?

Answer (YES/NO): NO